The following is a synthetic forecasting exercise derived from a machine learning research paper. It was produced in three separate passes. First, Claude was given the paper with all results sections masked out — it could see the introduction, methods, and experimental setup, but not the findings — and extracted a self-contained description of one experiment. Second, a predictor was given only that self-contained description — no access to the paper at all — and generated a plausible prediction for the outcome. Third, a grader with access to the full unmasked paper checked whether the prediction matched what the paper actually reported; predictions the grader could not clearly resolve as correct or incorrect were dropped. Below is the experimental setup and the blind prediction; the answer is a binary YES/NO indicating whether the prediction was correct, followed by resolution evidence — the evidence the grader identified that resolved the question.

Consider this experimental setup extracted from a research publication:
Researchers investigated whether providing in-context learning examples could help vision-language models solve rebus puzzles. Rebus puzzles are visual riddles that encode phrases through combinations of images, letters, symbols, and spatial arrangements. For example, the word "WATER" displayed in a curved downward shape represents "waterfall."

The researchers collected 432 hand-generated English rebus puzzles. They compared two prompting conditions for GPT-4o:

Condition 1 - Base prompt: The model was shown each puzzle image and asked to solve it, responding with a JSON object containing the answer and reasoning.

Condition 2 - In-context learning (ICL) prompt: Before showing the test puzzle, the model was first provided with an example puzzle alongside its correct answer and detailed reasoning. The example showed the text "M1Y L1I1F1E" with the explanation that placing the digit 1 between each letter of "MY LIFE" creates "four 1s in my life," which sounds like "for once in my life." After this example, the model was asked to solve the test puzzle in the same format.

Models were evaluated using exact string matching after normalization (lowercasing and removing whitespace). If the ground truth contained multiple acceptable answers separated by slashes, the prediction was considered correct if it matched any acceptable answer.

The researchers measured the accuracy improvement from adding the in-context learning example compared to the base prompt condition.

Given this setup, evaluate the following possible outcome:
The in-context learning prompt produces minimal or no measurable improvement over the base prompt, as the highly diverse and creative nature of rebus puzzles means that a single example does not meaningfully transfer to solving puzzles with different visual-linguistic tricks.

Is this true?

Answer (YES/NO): YES